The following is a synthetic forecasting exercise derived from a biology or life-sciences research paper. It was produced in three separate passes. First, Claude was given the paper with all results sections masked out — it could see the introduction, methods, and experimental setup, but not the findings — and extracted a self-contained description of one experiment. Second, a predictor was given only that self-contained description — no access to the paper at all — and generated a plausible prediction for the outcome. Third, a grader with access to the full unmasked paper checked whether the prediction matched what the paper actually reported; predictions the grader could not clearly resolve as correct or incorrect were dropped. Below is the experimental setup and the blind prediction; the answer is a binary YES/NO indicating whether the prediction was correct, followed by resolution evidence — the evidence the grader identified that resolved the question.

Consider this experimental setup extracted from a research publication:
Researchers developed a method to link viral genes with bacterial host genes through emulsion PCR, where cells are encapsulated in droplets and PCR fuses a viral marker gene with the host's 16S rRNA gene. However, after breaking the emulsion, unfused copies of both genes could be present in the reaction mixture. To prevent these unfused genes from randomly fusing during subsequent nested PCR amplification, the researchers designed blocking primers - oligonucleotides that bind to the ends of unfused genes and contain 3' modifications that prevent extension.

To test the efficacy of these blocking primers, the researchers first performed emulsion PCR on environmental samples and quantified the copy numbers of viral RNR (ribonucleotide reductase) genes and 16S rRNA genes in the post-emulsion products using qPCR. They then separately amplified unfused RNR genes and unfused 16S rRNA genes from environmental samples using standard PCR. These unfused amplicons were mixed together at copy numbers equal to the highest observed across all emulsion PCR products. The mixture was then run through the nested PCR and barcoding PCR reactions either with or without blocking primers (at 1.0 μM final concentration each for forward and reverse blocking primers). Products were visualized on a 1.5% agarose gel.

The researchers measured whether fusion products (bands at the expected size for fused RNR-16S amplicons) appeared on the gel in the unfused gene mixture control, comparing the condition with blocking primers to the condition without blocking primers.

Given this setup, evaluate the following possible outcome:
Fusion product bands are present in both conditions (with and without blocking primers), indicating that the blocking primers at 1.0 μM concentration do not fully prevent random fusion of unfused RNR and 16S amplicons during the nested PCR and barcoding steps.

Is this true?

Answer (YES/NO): NO